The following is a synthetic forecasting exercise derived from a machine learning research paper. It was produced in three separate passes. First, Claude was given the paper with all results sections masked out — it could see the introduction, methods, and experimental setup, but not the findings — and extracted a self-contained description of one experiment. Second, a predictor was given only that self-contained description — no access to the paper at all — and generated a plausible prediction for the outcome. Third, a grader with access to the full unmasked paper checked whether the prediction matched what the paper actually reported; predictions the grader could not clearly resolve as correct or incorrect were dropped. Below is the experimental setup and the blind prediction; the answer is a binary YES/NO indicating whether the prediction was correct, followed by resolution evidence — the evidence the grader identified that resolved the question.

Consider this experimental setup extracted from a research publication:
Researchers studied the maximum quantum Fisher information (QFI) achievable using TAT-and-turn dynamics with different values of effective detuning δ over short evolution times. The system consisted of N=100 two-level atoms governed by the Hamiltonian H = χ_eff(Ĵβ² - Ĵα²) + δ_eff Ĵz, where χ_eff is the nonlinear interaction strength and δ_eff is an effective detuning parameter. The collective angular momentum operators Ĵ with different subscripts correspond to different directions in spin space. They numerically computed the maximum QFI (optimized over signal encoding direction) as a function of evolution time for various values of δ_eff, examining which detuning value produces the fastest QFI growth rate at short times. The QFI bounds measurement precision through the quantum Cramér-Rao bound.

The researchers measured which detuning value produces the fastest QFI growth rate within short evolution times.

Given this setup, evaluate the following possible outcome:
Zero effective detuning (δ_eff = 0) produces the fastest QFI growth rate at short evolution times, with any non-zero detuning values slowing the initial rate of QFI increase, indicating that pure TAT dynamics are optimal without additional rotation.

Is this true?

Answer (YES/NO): YES